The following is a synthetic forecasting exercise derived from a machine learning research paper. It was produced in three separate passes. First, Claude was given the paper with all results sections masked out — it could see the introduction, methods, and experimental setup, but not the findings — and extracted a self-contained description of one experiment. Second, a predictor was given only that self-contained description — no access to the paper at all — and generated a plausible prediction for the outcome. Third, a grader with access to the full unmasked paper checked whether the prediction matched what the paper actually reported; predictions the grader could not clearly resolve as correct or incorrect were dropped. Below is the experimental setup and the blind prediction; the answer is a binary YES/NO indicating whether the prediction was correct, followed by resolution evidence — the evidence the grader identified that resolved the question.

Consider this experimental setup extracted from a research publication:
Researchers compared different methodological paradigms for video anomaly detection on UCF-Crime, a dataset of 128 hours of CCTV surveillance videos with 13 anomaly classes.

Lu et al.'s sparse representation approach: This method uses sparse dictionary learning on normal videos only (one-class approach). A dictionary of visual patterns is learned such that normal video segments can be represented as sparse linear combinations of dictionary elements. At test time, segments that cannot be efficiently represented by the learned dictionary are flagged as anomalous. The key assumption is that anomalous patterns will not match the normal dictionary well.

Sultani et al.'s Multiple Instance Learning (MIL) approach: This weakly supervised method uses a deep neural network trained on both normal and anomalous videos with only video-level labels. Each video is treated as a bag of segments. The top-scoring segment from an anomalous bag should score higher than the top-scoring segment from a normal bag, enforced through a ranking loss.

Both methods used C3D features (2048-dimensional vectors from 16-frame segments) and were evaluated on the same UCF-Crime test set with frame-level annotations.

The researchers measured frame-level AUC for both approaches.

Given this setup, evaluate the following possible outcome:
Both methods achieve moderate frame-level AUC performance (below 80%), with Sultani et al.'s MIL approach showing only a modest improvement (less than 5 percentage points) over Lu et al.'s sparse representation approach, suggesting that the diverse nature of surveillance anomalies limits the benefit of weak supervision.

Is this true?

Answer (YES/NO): NO